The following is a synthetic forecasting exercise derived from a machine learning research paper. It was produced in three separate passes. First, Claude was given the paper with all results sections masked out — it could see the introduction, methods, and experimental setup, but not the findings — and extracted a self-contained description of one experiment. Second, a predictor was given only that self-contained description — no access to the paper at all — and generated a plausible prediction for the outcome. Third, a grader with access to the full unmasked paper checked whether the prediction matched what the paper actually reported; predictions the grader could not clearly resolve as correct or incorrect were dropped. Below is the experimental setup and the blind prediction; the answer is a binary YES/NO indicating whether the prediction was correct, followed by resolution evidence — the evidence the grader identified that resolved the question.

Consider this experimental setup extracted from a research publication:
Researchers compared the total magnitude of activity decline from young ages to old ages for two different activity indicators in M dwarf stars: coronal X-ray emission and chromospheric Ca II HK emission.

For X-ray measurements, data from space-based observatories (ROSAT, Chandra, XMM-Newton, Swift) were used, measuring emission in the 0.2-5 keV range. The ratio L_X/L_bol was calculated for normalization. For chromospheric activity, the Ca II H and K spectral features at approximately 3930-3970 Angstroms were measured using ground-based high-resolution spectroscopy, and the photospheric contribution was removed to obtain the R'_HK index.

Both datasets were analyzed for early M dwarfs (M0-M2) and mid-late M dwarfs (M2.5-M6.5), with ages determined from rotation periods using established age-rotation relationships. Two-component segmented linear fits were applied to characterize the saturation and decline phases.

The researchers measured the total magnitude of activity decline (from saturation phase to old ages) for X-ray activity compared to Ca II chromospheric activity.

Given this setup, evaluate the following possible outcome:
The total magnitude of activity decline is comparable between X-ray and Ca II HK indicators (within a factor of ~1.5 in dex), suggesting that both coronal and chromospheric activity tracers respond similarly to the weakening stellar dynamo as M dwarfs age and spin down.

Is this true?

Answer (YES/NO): NO